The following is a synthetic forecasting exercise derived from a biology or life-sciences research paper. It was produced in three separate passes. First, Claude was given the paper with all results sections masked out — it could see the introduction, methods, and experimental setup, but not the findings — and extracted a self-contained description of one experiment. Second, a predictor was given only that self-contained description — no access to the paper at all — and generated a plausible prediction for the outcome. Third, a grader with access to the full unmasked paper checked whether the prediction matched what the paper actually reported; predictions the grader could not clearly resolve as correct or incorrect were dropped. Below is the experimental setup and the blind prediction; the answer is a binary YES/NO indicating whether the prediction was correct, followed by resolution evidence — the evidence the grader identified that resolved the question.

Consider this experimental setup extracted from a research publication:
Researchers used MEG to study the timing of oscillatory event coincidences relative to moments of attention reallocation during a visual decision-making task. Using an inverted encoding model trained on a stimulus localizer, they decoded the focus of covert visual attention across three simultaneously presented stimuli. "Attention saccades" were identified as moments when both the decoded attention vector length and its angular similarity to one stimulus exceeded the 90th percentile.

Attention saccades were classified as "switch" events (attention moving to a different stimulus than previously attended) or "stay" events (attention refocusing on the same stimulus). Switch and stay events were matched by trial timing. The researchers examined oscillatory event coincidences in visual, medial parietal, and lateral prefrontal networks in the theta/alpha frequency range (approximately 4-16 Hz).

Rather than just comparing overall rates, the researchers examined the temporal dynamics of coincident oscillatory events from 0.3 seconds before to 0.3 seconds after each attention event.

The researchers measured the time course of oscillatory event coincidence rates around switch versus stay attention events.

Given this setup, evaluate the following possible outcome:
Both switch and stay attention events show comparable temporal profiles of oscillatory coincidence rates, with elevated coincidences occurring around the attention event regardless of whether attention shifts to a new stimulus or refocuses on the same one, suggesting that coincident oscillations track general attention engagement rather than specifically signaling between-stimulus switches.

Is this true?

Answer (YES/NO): NO